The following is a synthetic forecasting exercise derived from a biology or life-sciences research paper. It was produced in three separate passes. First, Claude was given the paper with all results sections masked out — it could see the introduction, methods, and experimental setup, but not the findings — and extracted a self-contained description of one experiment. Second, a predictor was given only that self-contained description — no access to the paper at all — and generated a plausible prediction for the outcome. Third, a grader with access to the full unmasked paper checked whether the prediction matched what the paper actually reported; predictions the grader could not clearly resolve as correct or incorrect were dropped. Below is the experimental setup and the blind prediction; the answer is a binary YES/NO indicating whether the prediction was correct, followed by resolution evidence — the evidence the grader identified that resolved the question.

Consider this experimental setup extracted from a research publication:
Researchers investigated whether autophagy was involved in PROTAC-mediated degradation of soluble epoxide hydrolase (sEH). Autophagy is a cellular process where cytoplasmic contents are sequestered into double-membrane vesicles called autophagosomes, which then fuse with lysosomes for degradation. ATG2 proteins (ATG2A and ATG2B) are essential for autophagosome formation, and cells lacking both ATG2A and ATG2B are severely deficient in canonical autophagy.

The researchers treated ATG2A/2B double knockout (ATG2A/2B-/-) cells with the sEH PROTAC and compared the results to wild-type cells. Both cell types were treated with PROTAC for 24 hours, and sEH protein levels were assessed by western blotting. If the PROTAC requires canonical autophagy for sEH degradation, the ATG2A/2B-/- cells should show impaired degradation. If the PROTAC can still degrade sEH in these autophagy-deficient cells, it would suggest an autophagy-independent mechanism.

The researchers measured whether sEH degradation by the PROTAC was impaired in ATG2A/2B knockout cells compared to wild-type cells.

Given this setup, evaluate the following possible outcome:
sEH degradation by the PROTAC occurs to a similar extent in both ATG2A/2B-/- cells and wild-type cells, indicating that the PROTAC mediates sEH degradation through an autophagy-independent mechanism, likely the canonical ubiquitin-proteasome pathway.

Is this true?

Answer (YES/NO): NO